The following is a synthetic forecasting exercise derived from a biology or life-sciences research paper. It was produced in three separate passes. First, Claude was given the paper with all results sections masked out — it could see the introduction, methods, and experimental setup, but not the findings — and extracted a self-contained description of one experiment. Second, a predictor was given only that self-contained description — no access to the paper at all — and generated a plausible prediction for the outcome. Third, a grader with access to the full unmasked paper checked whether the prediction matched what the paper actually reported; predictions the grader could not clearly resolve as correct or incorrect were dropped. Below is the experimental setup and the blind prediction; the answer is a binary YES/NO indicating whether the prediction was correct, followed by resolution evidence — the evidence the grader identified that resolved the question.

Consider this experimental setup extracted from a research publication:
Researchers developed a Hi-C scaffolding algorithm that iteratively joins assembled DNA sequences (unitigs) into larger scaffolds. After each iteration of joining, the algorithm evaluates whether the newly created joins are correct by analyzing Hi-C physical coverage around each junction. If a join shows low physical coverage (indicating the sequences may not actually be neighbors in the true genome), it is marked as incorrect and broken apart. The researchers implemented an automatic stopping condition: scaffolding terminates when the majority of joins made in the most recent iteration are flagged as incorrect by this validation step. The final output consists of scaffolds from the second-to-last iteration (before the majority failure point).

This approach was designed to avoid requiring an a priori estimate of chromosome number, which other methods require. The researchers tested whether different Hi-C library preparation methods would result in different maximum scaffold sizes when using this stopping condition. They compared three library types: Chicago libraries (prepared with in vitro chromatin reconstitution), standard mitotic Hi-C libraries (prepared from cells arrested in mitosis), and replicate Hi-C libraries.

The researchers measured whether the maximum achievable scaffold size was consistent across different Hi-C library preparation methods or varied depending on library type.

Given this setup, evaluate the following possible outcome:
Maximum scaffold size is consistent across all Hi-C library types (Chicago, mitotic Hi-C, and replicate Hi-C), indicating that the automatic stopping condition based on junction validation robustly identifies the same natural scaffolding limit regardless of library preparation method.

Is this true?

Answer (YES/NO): NO